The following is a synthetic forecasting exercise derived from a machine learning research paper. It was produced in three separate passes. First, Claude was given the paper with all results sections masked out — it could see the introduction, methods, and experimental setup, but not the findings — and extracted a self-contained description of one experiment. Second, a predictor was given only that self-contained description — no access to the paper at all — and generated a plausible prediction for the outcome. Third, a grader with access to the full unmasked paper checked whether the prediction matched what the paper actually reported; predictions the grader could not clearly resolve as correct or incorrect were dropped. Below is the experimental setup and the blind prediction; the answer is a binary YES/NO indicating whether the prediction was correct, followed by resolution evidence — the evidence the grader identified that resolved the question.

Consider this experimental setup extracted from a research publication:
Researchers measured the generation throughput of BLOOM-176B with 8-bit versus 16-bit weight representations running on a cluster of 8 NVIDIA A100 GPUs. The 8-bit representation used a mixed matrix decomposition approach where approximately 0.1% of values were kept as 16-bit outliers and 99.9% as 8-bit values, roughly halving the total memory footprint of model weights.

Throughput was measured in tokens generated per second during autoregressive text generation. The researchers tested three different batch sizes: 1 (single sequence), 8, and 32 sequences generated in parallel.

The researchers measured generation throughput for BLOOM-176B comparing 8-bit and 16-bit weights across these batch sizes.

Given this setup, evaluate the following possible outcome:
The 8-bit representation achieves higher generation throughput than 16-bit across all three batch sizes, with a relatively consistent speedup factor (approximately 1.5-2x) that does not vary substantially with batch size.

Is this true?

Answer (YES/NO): NO